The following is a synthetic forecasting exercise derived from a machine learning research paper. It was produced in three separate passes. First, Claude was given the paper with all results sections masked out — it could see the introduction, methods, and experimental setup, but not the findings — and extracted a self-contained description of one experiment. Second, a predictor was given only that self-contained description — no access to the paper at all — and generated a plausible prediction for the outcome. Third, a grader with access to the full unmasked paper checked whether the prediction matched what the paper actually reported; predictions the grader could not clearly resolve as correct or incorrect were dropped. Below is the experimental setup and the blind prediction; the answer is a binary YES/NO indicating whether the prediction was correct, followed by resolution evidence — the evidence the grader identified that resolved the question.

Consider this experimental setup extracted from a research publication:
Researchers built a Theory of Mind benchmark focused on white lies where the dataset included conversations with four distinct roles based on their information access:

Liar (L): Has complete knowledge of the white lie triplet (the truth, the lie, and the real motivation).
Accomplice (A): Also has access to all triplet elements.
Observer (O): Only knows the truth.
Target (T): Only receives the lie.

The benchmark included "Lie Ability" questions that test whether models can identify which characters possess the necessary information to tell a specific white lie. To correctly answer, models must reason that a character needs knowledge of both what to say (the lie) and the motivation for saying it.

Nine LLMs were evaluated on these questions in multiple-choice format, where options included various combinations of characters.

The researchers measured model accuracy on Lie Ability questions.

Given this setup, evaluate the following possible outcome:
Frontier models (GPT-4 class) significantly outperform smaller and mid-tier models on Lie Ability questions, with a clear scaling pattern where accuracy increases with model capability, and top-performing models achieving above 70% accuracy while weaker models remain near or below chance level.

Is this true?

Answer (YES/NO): NO